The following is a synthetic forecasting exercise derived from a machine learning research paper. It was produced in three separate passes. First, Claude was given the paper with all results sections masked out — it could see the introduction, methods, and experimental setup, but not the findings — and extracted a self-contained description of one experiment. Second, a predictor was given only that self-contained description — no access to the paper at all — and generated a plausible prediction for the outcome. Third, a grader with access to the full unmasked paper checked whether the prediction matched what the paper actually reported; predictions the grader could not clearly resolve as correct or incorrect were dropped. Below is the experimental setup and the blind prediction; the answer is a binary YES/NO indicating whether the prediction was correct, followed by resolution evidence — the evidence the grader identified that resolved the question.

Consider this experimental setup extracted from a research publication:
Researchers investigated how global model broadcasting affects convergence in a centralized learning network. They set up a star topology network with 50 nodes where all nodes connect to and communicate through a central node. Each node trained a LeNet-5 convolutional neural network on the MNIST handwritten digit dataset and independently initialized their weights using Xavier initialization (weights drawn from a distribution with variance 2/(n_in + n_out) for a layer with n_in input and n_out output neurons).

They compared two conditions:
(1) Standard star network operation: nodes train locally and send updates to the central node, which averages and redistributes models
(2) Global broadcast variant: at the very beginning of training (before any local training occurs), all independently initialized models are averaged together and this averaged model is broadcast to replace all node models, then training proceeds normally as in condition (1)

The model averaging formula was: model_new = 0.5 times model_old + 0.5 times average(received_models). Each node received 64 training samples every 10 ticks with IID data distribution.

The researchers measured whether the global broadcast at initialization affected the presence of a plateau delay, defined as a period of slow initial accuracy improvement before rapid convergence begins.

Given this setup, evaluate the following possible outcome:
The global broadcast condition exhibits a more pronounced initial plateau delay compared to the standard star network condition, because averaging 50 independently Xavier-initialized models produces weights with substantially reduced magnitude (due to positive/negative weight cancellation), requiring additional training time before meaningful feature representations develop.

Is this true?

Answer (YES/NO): YES